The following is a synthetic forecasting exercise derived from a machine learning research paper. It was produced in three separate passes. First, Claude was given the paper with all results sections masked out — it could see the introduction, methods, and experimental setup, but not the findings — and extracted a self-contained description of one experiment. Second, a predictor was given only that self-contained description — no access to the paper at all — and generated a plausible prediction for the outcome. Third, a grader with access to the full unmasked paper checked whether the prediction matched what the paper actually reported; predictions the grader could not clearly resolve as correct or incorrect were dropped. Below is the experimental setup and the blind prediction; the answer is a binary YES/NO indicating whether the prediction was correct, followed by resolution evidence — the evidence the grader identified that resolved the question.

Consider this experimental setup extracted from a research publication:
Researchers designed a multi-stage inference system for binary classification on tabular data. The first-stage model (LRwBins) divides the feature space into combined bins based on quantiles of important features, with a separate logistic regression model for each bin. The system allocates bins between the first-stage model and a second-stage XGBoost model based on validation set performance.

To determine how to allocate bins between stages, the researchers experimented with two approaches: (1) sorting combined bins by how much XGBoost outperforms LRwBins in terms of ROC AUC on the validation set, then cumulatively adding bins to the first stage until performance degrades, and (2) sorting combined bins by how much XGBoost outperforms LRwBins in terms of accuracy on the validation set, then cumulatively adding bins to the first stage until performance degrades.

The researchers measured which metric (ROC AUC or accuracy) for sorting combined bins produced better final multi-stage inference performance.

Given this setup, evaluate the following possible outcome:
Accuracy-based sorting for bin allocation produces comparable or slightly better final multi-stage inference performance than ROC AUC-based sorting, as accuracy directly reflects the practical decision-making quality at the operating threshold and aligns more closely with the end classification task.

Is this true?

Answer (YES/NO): YES